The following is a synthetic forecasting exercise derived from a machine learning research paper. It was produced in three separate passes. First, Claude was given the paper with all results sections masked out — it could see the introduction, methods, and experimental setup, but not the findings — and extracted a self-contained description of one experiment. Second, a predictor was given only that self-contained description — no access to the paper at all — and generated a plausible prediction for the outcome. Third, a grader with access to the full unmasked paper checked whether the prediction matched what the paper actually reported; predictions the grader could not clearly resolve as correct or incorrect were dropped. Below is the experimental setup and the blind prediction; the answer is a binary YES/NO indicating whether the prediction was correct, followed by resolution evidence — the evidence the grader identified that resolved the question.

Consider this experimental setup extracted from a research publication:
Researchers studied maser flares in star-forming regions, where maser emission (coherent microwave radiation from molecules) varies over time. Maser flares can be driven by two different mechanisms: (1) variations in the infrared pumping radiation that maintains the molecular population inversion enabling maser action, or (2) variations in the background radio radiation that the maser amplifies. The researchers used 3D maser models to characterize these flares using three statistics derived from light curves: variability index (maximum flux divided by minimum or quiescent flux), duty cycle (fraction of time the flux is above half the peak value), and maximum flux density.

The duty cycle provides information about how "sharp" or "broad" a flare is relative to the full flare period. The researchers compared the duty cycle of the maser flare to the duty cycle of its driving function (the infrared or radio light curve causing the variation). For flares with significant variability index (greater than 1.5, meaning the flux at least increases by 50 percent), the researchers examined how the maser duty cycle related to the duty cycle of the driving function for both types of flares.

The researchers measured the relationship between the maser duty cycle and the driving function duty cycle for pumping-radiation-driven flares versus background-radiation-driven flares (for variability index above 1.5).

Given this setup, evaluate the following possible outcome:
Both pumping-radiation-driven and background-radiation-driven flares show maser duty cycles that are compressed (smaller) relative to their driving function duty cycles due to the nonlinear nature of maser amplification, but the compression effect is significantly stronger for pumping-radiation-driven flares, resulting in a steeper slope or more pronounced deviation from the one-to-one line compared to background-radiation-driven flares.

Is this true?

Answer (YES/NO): NO